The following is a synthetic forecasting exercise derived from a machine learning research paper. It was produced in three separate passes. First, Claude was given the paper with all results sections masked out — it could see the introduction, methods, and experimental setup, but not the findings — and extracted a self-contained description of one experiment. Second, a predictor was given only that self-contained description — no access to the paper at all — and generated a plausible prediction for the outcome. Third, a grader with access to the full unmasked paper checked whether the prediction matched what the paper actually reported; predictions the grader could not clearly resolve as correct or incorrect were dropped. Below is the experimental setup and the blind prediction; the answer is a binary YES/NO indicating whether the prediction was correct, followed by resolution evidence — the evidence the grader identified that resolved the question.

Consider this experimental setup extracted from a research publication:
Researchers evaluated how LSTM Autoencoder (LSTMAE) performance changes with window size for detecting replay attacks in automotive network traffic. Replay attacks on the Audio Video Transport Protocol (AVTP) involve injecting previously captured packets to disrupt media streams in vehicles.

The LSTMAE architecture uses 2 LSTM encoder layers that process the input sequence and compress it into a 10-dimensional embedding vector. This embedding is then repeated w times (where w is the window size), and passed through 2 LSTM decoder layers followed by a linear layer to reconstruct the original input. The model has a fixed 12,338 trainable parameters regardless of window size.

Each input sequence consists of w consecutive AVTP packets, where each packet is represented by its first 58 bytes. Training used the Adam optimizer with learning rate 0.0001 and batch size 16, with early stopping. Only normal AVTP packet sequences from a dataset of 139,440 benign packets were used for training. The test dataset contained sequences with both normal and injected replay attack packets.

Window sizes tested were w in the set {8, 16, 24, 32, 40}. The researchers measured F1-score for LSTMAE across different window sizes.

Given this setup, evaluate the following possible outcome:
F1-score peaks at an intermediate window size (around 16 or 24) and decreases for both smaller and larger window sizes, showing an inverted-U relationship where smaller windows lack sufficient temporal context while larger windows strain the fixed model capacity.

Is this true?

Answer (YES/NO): NO